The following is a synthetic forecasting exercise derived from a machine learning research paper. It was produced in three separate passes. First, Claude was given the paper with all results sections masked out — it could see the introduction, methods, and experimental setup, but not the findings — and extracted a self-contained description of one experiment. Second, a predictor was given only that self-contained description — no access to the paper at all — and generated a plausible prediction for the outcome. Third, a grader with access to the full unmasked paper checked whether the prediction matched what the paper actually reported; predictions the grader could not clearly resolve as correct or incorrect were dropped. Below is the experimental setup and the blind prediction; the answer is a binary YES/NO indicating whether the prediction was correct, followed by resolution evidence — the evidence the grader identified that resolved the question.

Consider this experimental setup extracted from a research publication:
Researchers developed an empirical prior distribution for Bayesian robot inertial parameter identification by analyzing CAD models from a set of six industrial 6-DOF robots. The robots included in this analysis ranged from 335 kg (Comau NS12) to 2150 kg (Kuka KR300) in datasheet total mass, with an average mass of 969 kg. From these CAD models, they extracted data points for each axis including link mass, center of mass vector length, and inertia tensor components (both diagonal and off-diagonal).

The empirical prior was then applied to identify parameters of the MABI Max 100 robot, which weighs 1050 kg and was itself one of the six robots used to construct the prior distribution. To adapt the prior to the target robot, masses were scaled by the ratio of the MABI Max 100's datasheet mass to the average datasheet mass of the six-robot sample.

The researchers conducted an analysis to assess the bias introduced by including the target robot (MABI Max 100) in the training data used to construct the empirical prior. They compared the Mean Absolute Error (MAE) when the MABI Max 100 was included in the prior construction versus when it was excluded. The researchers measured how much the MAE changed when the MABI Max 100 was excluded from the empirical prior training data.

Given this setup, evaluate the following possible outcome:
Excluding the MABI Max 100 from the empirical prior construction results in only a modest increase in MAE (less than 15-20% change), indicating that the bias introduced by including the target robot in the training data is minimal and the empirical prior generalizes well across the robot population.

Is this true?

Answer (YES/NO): YES